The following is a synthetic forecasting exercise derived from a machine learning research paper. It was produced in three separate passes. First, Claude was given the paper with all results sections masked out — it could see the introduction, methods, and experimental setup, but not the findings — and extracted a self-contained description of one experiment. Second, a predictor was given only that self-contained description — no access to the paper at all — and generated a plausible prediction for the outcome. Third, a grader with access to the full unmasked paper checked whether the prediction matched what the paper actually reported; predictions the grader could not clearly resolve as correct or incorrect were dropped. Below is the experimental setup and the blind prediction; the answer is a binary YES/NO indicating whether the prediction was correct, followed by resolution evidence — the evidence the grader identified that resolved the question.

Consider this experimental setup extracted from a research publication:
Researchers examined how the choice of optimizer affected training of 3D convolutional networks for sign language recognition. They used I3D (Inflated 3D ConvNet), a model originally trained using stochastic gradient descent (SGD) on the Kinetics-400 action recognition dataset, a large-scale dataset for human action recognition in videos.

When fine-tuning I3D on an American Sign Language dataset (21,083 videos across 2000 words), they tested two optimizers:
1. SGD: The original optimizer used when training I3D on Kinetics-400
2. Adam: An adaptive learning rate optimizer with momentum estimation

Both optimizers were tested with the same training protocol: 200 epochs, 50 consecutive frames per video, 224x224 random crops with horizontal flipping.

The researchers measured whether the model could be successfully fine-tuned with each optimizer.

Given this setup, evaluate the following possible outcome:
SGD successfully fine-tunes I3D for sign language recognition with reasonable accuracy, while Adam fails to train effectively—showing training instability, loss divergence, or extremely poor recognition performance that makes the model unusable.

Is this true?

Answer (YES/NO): NO